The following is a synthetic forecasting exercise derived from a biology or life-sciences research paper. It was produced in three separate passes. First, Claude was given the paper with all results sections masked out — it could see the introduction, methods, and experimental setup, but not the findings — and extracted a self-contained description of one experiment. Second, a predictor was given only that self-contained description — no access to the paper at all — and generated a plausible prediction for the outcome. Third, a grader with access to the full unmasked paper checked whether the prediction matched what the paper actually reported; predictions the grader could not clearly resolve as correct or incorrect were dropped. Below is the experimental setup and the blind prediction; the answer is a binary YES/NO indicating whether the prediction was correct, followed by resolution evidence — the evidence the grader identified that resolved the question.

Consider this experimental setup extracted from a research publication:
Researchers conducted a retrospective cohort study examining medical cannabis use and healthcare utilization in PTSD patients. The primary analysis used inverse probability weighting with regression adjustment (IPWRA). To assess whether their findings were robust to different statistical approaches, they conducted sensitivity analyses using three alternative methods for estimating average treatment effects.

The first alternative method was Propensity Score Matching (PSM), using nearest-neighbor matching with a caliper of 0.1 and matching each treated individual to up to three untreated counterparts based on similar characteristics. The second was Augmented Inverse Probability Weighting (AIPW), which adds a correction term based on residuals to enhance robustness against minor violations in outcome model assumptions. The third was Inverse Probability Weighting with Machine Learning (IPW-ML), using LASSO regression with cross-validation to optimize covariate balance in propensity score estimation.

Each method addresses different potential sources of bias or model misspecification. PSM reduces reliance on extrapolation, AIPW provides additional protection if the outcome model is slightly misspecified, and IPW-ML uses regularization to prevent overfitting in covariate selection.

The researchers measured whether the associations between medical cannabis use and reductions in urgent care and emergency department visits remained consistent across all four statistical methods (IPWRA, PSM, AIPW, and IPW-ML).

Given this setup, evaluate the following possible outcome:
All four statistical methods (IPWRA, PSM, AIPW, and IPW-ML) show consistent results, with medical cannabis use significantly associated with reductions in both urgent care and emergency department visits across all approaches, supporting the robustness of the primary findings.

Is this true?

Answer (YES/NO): YES